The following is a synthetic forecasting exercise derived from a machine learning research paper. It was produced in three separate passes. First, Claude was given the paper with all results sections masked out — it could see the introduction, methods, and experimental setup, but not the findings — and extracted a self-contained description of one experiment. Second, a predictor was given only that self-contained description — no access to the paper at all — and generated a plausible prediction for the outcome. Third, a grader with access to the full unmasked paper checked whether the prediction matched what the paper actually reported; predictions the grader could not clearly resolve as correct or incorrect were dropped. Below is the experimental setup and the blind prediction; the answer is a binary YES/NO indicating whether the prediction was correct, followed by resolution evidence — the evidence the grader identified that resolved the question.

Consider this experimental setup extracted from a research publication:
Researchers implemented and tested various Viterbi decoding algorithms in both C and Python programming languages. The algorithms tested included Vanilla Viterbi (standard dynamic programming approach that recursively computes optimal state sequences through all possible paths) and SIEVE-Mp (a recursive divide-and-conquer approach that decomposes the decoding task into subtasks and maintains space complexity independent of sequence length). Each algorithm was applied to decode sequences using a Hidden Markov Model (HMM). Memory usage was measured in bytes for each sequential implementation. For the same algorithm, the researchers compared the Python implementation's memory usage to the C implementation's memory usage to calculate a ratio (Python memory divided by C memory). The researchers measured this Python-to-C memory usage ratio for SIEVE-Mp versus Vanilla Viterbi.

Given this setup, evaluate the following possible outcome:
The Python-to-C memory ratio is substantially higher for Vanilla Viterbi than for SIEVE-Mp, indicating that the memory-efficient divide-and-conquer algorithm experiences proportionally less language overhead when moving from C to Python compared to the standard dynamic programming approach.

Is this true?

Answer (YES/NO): NO